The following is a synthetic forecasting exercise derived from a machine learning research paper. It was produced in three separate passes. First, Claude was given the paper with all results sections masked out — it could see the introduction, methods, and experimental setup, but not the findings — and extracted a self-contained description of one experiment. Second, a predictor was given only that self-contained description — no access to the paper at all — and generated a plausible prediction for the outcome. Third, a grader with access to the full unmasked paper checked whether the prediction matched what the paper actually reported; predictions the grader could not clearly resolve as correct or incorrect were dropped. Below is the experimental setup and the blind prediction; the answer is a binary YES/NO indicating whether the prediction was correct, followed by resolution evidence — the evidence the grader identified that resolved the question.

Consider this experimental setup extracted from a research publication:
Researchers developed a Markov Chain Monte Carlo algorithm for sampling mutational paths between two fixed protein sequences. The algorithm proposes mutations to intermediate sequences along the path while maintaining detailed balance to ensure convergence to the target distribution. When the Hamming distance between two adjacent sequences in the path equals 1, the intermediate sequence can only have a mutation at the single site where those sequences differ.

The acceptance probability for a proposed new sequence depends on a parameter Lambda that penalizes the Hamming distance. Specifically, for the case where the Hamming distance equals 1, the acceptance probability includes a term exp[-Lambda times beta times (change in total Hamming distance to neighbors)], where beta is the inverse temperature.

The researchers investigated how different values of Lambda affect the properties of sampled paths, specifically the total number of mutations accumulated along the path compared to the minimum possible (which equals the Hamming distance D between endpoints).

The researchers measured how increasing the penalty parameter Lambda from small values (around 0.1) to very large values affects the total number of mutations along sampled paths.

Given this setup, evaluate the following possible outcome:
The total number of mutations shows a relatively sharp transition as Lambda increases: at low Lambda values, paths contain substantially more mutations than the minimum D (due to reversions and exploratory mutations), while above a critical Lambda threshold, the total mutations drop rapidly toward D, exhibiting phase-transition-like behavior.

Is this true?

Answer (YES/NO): NO